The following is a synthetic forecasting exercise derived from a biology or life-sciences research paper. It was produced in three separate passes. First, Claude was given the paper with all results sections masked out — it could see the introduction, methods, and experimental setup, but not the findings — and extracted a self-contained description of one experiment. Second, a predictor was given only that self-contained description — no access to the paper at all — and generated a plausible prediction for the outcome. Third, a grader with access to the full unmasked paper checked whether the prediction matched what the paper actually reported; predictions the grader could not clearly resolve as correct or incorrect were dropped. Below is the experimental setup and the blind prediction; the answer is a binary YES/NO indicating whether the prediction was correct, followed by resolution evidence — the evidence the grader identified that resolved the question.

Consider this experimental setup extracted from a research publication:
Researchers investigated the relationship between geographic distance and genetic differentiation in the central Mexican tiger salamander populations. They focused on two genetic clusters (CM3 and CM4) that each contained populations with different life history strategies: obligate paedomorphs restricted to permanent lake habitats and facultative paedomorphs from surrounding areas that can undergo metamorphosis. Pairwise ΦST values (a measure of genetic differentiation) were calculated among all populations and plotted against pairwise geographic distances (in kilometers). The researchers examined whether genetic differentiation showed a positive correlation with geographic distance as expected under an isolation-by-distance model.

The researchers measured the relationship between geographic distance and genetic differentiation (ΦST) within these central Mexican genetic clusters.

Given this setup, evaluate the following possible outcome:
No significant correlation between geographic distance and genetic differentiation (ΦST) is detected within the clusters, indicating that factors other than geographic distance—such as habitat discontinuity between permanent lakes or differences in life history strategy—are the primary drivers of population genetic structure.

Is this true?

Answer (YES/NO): NO